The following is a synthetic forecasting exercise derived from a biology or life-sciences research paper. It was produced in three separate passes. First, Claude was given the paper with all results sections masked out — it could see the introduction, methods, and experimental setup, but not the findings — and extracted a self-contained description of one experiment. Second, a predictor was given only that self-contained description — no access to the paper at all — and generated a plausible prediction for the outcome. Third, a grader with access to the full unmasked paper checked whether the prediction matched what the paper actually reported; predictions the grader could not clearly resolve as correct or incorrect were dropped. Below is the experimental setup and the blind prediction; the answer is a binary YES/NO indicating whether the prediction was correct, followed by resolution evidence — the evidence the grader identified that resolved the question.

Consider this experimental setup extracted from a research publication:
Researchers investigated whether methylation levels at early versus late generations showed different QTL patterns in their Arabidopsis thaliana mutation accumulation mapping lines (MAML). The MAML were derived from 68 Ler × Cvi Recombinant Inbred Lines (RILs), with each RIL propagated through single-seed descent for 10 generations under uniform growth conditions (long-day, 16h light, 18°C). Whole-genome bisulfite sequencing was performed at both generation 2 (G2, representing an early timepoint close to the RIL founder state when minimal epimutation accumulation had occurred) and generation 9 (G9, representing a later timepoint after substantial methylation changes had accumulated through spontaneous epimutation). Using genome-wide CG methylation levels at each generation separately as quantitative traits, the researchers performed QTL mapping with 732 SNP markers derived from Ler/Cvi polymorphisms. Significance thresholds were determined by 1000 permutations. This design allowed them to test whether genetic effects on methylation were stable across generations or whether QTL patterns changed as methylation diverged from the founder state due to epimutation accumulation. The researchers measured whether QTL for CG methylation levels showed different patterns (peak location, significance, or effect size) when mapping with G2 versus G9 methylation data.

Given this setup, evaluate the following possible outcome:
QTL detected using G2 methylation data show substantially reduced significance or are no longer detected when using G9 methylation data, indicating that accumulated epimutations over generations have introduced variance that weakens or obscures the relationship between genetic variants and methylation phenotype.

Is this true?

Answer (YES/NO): NO